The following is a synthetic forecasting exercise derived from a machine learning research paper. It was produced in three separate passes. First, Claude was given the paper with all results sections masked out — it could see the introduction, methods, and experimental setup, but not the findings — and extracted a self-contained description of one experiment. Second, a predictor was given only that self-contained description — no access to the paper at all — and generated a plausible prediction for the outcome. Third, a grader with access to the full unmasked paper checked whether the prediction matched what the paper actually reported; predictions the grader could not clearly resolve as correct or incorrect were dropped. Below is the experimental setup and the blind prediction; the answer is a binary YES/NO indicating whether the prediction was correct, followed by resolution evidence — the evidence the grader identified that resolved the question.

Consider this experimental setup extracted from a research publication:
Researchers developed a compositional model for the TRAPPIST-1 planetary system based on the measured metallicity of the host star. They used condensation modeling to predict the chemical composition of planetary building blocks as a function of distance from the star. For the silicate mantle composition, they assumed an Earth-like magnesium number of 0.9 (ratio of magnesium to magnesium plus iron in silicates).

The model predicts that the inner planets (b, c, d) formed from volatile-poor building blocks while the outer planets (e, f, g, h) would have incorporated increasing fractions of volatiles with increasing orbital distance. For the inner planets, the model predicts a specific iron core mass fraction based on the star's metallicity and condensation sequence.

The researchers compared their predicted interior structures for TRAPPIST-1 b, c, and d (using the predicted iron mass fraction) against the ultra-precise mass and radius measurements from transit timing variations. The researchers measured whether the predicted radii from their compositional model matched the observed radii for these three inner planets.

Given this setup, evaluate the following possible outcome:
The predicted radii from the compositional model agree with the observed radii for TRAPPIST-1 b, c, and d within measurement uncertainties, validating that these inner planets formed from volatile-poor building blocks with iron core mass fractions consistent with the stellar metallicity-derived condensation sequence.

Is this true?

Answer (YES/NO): YES